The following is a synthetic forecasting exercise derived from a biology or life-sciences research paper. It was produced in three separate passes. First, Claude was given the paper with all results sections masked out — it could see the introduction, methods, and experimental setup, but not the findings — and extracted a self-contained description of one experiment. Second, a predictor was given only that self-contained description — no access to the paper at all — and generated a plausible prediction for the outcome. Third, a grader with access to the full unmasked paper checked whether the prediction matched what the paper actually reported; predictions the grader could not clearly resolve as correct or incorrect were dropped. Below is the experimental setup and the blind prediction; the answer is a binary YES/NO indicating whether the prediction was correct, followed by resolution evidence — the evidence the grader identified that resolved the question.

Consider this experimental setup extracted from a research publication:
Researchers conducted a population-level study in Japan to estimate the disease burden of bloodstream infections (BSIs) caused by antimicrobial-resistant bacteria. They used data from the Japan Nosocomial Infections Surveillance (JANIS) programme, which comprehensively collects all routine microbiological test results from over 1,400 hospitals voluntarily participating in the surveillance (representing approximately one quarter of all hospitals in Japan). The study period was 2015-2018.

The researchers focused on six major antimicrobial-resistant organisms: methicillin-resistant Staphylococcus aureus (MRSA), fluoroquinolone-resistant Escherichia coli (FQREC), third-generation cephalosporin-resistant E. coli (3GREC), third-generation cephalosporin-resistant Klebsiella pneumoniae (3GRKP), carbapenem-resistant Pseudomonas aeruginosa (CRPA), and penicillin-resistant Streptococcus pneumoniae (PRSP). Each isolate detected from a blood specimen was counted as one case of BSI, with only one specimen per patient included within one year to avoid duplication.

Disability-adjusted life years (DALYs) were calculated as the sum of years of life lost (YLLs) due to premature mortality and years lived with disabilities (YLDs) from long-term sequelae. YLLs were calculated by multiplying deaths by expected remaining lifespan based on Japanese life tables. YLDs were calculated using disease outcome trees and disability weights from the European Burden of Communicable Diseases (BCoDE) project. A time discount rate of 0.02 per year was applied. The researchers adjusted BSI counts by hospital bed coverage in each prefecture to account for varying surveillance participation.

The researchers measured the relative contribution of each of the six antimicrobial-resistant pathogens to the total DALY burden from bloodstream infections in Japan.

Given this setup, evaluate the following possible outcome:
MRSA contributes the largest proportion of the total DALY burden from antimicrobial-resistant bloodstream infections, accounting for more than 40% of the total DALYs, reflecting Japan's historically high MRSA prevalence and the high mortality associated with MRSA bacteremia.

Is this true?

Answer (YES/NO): YES